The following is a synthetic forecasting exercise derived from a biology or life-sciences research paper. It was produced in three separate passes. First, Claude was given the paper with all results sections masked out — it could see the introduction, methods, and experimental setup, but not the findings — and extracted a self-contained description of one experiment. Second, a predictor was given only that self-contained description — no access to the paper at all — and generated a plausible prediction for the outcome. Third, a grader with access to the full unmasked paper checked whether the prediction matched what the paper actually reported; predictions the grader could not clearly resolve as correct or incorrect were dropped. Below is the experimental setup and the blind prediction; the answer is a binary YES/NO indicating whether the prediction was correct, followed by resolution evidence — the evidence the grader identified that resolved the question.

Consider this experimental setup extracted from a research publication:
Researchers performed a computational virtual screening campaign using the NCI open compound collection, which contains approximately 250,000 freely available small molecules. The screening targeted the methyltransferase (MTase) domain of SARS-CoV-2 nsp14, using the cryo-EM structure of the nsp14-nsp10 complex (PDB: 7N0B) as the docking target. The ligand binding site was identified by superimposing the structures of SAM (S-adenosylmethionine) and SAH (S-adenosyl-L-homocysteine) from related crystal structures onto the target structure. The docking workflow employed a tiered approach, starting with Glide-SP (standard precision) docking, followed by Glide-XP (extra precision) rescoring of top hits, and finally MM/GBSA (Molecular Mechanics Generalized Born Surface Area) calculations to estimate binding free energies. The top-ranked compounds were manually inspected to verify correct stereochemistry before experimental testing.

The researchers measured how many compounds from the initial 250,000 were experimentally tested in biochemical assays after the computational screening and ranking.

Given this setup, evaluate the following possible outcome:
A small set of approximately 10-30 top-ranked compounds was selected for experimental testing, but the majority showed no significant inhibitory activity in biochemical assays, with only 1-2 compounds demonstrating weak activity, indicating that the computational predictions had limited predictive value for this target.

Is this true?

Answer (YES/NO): NO